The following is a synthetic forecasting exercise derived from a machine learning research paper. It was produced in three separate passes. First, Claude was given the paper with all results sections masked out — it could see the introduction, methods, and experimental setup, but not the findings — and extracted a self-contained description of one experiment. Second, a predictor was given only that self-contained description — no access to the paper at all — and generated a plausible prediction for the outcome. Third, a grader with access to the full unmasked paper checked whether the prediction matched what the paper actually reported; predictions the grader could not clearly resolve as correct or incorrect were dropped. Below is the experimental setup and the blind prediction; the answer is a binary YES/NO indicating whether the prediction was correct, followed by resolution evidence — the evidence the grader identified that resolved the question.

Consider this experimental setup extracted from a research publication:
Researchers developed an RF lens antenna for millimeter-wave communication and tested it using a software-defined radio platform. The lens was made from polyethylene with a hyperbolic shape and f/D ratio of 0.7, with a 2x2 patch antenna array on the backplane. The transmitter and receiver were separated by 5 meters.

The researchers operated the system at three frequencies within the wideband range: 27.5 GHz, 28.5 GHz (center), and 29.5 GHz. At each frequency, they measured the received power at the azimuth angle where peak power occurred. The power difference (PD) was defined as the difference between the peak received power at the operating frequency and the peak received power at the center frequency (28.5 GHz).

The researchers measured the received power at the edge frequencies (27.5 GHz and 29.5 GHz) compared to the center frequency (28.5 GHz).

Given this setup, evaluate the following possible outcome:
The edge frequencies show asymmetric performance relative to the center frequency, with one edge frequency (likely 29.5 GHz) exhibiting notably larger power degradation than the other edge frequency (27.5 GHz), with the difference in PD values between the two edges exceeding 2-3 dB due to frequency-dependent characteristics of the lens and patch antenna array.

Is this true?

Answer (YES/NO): NO